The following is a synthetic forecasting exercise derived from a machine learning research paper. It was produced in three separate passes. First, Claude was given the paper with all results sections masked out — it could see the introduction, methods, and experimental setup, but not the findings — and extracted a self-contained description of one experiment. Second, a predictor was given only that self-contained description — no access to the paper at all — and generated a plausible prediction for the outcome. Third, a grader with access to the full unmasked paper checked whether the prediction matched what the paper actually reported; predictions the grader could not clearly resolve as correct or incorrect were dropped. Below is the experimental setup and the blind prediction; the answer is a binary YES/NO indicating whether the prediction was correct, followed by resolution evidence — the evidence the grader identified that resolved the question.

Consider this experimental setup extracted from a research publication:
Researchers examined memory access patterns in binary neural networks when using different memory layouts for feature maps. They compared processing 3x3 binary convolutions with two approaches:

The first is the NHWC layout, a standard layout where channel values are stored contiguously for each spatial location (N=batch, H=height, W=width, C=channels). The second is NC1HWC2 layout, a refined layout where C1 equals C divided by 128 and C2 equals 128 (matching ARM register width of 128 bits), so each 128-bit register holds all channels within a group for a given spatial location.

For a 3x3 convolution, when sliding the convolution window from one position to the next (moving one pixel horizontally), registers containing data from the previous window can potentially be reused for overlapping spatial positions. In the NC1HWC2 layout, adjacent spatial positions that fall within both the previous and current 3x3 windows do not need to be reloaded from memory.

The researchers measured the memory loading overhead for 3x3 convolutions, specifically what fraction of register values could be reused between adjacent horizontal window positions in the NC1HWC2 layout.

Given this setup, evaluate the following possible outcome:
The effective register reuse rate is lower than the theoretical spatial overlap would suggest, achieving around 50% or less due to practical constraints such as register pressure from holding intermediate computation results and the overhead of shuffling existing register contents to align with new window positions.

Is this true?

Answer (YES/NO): NO